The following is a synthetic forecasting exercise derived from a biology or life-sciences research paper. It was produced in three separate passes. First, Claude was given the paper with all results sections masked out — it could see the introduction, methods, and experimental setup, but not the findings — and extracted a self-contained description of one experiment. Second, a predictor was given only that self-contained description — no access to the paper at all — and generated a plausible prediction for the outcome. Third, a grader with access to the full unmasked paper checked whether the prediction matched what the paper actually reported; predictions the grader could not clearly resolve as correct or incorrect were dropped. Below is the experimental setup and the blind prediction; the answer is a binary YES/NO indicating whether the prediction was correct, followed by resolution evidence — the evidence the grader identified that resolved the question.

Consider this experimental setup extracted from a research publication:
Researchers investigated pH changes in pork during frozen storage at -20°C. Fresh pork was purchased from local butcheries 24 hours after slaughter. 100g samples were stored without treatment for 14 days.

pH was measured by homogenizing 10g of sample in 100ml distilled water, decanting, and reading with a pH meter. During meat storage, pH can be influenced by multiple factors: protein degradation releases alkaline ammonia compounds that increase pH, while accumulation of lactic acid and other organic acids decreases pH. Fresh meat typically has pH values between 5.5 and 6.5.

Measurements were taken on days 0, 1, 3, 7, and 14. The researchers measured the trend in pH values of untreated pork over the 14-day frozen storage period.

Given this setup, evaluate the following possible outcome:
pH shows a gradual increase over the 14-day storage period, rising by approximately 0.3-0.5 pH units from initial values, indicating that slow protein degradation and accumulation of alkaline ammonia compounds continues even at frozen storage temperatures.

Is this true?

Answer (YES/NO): NO